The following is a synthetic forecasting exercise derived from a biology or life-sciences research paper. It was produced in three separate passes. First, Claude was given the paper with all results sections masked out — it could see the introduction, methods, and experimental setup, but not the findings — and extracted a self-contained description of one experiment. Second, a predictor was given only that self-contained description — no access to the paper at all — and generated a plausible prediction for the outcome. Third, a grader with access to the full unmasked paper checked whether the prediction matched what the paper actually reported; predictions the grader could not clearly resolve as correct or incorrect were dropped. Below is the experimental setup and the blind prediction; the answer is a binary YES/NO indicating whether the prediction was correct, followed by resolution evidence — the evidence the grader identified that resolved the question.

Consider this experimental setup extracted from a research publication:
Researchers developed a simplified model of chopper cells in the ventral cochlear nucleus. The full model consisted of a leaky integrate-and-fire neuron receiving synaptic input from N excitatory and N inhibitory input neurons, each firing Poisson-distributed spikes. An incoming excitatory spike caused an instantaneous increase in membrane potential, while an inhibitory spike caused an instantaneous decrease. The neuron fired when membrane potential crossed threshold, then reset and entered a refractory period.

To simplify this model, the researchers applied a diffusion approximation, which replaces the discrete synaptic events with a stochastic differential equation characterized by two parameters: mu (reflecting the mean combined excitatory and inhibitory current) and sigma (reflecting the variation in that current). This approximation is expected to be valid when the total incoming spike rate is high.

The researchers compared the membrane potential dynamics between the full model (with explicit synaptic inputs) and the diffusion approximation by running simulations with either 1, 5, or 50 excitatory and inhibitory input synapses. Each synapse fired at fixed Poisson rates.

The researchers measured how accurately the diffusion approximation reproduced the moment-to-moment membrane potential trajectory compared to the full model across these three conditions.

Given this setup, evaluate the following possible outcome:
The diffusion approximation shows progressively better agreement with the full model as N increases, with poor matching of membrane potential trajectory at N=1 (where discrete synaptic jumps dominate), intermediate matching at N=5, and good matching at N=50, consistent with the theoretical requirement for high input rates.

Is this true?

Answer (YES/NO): NO